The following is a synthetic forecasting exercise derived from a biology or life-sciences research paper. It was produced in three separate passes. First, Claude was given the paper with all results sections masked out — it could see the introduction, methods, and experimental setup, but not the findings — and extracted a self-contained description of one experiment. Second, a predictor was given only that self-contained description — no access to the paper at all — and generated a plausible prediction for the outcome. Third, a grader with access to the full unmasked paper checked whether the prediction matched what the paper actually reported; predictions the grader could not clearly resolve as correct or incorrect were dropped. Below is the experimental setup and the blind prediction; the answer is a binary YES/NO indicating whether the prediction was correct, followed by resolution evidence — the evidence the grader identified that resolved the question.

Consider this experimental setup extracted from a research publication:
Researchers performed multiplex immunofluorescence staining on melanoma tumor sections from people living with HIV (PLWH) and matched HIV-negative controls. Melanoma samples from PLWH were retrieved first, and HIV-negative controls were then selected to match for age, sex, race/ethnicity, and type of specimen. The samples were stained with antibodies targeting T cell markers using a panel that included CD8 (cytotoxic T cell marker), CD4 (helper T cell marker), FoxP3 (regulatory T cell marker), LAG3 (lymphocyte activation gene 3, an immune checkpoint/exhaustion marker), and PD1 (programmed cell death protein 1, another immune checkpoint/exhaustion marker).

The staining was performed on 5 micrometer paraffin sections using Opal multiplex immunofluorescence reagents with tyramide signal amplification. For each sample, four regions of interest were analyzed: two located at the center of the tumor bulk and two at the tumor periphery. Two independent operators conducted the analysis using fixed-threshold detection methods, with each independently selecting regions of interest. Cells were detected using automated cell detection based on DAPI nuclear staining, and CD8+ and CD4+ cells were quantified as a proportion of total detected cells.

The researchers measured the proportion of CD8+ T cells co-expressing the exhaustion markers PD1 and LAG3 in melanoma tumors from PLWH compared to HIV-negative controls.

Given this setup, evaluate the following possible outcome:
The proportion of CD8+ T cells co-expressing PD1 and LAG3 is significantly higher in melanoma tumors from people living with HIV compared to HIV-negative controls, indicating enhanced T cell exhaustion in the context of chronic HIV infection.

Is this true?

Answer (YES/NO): NO